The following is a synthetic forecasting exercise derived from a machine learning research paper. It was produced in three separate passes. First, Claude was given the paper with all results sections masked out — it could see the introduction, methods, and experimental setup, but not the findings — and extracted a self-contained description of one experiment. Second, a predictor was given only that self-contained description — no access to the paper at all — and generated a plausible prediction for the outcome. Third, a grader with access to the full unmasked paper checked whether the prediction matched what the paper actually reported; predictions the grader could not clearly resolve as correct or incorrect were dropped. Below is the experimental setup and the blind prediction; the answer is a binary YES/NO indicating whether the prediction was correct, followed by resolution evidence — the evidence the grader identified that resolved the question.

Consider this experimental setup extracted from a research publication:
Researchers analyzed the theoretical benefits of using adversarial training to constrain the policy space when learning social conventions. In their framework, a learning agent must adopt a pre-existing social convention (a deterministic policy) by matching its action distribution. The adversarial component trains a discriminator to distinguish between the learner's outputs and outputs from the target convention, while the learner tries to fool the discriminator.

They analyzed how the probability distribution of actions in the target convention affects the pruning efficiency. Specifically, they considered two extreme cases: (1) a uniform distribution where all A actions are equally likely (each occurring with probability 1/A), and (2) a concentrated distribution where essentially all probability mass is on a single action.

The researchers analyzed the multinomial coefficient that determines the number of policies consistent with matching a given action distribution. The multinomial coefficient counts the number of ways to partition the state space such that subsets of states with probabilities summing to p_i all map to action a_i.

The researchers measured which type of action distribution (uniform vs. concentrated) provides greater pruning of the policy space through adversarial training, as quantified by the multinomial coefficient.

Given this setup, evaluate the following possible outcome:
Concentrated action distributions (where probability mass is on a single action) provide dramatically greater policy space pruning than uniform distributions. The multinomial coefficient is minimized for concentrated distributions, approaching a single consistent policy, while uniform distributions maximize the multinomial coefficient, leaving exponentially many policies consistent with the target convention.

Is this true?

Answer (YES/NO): YES